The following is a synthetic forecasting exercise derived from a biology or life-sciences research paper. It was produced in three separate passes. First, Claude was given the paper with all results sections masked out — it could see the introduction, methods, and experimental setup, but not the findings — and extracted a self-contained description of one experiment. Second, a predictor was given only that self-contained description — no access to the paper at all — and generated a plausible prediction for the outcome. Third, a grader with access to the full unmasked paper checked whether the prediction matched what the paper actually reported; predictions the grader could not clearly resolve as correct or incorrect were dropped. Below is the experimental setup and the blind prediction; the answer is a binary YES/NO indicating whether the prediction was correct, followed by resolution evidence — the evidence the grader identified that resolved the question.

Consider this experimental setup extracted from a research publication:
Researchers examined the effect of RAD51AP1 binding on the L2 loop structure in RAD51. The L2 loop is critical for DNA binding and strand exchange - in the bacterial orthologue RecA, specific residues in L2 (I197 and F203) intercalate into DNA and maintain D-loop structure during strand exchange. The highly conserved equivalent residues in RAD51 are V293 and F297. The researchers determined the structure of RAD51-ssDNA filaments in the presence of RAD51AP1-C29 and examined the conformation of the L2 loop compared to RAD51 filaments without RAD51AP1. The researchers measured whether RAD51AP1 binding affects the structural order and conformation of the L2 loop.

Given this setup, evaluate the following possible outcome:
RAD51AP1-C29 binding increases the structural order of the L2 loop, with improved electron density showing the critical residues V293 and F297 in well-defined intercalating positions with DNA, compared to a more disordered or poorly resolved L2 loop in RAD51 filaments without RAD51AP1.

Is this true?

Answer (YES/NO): YES